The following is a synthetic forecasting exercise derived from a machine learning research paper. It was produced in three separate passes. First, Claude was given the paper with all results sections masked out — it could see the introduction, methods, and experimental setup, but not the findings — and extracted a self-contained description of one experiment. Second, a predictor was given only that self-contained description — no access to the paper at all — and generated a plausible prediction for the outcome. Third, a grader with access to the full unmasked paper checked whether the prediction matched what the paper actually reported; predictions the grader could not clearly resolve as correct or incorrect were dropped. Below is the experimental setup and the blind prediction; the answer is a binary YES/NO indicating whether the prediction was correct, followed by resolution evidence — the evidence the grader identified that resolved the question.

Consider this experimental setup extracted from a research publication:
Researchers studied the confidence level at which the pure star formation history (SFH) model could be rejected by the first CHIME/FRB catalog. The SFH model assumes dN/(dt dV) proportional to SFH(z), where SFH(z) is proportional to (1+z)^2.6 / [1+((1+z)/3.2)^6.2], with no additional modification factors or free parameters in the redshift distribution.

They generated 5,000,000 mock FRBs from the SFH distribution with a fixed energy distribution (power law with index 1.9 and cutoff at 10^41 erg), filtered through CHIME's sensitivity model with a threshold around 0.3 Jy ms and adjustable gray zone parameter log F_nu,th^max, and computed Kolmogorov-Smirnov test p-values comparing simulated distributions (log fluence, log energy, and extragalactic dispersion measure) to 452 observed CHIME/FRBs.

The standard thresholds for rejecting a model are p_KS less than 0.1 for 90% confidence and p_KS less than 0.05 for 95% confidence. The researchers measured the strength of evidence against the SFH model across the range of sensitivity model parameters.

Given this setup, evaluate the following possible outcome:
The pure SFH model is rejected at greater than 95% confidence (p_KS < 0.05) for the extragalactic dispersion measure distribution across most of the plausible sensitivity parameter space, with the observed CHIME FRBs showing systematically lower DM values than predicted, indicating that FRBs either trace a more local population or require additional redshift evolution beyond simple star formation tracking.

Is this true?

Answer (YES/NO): YES